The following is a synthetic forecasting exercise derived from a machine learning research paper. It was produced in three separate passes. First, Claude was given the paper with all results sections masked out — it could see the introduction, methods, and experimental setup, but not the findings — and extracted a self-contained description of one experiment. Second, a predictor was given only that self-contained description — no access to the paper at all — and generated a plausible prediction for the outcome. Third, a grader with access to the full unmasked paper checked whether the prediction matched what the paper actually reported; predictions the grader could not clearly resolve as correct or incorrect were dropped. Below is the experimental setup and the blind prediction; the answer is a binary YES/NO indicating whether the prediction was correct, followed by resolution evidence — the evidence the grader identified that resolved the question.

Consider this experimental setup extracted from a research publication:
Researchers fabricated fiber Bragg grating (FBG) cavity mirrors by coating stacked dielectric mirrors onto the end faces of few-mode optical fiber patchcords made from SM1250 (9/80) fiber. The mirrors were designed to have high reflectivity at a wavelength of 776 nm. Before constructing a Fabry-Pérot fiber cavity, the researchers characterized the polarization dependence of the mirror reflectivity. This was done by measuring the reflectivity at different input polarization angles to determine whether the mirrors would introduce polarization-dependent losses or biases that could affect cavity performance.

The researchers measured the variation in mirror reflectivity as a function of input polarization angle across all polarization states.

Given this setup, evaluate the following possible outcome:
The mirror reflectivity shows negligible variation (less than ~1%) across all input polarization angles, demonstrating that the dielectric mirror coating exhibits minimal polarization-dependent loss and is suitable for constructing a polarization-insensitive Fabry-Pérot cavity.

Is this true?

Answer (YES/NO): YES